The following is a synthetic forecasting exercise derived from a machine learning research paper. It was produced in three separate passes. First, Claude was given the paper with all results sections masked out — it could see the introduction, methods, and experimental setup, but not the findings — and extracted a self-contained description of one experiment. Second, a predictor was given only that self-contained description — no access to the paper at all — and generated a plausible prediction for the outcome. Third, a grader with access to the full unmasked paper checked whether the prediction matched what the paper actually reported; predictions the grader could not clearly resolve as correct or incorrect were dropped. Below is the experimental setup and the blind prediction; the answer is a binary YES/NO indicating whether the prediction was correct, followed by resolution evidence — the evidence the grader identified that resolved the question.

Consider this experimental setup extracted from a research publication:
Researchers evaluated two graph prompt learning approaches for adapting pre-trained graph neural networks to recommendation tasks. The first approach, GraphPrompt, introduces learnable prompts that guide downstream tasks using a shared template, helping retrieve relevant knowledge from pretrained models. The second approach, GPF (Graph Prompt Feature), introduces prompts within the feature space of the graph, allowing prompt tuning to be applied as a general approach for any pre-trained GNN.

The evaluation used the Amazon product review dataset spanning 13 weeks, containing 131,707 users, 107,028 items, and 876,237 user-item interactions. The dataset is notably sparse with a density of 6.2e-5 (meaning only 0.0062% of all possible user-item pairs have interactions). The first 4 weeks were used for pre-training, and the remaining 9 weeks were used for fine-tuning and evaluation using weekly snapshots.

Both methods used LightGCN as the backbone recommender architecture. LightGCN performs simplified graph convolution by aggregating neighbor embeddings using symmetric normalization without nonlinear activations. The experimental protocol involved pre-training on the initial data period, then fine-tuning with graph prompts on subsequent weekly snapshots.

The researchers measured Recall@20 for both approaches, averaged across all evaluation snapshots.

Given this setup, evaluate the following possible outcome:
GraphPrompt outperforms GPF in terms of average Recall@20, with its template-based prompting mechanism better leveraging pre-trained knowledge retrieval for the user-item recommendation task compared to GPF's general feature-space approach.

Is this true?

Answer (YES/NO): NO